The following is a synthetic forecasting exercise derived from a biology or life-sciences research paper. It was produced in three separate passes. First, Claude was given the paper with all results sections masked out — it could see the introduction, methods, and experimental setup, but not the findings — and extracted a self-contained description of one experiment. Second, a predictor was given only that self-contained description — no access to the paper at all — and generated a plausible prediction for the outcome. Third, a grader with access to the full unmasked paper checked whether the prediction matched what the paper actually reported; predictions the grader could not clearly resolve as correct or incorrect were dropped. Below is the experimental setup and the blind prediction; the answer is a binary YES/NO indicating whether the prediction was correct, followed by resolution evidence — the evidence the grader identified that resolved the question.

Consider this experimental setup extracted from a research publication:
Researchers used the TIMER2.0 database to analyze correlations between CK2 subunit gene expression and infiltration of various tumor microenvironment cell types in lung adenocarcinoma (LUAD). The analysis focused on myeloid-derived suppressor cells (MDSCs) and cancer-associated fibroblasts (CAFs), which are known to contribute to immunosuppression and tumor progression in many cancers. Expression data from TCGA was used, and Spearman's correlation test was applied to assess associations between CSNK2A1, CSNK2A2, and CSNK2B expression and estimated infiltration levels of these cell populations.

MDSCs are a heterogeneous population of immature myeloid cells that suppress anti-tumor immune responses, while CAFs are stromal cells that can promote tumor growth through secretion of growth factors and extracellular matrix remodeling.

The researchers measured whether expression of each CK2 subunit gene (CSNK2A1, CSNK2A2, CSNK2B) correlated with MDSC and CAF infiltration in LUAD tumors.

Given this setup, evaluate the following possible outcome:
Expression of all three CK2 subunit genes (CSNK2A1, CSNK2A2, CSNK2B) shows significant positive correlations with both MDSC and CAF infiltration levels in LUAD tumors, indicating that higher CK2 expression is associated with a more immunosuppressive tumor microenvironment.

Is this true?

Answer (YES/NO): NO